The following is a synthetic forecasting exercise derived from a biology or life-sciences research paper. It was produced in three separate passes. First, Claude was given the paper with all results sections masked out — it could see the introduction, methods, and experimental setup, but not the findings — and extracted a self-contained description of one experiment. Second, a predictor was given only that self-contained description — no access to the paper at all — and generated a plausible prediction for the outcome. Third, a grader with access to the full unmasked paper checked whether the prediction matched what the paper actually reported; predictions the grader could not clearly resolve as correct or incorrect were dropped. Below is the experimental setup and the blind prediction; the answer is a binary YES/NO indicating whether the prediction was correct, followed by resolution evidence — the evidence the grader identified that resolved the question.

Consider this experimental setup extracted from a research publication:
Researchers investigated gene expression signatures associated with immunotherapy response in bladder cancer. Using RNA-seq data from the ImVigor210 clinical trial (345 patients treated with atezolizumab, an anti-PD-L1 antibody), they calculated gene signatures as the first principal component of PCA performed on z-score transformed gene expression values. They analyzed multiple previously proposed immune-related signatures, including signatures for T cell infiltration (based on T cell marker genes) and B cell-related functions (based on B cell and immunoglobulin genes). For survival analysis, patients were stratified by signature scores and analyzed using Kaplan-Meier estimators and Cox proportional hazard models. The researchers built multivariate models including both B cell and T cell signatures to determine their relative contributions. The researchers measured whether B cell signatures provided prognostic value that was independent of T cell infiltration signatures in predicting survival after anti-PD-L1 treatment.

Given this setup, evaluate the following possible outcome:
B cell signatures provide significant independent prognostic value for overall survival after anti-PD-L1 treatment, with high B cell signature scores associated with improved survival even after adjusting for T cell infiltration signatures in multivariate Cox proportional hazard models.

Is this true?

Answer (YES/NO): YES